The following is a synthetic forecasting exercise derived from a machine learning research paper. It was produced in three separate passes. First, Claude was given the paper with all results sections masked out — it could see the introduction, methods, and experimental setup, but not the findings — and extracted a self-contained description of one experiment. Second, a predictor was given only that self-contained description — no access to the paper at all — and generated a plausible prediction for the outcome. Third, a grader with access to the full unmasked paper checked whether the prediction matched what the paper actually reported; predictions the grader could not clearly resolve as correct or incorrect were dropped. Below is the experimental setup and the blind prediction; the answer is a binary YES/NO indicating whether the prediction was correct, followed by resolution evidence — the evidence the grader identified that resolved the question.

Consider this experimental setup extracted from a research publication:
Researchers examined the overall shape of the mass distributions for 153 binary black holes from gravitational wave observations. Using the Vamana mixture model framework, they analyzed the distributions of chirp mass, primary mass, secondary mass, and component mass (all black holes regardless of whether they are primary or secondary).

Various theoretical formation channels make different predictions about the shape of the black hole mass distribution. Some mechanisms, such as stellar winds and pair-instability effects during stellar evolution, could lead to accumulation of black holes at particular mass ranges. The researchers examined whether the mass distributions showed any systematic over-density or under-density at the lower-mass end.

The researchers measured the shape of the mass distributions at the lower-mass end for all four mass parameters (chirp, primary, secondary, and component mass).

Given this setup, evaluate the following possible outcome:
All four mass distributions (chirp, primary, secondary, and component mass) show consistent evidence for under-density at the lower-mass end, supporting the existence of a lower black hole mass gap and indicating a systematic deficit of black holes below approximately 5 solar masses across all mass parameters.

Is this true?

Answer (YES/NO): NO